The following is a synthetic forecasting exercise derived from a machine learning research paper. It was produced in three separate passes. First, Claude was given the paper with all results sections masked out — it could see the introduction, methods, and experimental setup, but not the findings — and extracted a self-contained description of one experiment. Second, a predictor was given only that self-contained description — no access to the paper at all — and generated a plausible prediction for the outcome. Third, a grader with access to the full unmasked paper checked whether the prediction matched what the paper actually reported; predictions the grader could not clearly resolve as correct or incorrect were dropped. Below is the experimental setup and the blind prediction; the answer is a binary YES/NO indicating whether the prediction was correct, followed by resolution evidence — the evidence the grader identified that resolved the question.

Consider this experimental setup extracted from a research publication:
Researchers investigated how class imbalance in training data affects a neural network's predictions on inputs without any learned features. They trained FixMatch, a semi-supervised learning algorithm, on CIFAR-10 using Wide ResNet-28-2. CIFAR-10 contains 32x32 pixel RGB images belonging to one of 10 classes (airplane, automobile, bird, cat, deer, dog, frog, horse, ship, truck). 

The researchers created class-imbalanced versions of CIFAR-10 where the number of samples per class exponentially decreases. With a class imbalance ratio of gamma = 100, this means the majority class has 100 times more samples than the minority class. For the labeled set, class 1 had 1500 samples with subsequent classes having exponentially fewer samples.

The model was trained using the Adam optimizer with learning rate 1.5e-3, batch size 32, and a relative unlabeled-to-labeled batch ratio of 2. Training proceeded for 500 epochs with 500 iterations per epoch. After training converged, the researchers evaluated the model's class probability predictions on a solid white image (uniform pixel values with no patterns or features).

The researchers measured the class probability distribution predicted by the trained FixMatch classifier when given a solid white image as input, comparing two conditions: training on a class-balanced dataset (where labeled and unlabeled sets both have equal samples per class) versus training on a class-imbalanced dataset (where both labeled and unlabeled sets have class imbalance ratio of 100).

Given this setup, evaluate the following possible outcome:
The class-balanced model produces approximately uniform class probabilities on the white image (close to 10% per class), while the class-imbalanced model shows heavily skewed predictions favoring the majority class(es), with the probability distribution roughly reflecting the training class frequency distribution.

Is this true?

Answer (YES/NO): NO